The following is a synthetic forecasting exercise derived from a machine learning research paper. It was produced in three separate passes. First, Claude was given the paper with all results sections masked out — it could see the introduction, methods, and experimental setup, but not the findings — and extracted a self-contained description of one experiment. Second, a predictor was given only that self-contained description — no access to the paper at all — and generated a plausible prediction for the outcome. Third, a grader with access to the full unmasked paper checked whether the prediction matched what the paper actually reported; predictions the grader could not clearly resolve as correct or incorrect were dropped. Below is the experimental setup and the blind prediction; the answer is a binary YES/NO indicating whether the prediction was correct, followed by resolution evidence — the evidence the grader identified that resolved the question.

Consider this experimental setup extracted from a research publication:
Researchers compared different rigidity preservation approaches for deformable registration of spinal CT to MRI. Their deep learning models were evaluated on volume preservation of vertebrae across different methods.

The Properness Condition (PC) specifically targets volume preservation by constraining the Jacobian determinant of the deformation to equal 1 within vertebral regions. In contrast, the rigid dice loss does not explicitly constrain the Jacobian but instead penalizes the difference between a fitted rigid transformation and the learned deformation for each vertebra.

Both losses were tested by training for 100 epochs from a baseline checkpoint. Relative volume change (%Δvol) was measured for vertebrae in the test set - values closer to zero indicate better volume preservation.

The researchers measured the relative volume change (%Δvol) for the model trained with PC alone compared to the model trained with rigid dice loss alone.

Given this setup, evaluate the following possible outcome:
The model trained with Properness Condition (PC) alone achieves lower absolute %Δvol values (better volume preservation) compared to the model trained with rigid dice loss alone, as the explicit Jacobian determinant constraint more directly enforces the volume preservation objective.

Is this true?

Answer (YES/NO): YES